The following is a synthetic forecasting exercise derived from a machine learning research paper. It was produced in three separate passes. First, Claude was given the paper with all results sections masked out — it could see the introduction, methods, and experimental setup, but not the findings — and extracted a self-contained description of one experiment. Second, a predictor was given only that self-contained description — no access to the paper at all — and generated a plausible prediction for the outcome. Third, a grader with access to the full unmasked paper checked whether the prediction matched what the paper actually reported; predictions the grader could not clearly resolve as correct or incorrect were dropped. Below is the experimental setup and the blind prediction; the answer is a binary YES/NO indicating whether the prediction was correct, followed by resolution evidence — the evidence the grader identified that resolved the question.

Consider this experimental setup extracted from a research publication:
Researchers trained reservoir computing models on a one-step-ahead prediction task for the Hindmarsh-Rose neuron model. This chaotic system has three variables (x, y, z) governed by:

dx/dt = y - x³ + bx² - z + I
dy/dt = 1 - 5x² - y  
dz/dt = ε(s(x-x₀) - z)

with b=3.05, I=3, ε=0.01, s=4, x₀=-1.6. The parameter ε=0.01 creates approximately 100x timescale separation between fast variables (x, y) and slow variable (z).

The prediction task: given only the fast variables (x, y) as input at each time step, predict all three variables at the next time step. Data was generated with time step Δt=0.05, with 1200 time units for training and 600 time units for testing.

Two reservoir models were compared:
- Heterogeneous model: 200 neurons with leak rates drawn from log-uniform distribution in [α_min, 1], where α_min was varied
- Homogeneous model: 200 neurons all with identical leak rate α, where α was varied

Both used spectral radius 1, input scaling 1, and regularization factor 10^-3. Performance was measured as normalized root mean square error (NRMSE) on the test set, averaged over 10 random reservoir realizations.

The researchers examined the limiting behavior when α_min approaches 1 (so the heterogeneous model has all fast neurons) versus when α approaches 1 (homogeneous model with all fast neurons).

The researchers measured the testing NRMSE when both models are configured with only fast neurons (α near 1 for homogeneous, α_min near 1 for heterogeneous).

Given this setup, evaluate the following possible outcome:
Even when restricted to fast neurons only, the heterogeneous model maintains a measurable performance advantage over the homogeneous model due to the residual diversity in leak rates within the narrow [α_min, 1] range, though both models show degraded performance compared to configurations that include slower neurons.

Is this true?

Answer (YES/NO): NO